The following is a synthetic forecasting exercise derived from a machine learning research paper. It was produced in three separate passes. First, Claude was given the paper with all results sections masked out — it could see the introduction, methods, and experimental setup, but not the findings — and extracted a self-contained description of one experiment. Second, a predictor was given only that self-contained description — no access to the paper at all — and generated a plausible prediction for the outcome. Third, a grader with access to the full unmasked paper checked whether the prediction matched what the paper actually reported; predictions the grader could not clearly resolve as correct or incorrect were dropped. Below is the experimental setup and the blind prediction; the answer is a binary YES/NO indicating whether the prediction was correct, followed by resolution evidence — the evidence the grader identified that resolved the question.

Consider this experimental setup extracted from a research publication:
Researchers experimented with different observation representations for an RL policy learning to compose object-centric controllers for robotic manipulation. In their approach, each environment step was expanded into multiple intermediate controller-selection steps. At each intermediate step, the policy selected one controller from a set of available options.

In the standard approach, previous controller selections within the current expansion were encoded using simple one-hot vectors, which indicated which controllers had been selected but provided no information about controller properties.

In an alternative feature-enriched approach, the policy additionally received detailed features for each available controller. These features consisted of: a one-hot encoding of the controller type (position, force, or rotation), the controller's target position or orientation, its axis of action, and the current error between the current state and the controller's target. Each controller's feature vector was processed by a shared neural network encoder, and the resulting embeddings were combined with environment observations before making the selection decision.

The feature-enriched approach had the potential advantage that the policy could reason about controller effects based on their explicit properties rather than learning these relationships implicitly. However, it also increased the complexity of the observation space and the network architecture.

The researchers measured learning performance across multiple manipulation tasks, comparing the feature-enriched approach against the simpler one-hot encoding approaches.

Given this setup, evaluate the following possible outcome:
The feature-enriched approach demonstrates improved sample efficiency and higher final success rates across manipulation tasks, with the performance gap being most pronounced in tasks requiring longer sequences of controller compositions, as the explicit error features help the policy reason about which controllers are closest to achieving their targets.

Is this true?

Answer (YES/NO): NO